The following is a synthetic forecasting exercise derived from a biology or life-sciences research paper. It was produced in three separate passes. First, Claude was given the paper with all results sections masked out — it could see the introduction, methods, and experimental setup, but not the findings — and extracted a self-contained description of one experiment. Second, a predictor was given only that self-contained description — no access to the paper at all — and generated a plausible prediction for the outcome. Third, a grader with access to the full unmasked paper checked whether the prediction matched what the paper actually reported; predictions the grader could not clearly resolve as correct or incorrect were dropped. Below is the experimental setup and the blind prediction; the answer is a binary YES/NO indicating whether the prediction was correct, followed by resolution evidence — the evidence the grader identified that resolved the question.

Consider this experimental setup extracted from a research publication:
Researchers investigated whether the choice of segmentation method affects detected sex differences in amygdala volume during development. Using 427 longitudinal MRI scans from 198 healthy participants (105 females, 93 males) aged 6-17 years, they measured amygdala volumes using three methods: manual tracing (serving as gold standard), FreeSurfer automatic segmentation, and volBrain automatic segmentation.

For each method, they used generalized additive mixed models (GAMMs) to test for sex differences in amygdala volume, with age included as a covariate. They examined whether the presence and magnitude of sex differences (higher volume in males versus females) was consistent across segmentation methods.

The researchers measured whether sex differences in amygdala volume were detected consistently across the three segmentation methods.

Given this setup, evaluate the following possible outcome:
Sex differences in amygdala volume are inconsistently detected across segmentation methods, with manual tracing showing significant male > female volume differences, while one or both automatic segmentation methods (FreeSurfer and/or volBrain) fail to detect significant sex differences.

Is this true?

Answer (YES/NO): NO